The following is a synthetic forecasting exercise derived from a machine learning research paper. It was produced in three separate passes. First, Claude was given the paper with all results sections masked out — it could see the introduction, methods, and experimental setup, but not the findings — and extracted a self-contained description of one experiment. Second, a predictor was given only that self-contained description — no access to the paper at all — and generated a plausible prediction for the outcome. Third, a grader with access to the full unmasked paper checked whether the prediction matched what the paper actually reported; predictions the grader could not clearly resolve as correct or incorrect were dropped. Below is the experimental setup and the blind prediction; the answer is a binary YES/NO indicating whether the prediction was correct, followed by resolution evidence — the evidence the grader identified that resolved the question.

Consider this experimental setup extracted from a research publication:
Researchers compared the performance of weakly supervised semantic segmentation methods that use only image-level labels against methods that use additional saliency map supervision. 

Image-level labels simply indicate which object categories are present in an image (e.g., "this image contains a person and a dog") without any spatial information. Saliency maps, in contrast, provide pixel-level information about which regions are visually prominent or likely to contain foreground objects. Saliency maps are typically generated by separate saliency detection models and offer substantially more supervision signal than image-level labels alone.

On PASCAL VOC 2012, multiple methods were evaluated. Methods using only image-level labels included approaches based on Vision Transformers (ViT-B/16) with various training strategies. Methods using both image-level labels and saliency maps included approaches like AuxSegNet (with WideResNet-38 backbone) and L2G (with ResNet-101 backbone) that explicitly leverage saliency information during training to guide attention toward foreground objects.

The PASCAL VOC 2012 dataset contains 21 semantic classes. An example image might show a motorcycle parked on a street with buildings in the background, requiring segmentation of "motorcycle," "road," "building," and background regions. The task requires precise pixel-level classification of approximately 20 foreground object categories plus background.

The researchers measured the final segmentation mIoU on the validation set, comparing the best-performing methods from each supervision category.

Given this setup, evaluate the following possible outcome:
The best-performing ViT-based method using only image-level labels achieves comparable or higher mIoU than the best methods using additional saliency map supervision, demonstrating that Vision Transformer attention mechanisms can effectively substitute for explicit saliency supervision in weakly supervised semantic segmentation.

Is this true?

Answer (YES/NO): YES